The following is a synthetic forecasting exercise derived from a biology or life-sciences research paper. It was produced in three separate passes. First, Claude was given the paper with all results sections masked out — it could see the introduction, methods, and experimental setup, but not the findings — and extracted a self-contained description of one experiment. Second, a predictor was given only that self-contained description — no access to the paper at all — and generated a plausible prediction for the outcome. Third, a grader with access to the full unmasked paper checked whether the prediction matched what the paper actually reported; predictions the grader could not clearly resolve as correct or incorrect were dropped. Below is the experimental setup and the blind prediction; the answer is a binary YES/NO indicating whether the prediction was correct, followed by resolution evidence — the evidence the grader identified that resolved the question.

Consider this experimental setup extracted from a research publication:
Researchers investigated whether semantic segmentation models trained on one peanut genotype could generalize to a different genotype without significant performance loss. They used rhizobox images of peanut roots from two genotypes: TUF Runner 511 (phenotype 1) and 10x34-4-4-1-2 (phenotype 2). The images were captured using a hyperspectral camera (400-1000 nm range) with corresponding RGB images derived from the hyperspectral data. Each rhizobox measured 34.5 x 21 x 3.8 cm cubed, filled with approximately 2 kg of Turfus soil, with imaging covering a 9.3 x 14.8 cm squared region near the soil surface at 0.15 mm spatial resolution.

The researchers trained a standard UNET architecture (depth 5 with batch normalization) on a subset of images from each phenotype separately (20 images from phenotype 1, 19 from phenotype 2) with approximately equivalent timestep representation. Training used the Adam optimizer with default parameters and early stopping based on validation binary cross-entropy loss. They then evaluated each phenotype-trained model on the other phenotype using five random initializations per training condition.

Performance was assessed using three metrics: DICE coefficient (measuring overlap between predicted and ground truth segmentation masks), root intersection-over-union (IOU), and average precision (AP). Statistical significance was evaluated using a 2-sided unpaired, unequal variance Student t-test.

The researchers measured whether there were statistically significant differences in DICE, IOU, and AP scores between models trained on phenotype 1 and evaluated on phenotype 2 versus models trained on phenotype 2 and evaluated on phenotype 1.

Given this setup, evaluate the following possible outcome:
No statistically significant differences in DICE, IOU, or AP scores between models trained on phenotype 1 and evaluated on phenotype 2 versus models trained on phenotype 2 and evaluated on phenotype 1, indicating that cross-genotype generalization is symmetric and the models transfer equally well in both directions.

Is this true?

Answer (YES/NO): YES